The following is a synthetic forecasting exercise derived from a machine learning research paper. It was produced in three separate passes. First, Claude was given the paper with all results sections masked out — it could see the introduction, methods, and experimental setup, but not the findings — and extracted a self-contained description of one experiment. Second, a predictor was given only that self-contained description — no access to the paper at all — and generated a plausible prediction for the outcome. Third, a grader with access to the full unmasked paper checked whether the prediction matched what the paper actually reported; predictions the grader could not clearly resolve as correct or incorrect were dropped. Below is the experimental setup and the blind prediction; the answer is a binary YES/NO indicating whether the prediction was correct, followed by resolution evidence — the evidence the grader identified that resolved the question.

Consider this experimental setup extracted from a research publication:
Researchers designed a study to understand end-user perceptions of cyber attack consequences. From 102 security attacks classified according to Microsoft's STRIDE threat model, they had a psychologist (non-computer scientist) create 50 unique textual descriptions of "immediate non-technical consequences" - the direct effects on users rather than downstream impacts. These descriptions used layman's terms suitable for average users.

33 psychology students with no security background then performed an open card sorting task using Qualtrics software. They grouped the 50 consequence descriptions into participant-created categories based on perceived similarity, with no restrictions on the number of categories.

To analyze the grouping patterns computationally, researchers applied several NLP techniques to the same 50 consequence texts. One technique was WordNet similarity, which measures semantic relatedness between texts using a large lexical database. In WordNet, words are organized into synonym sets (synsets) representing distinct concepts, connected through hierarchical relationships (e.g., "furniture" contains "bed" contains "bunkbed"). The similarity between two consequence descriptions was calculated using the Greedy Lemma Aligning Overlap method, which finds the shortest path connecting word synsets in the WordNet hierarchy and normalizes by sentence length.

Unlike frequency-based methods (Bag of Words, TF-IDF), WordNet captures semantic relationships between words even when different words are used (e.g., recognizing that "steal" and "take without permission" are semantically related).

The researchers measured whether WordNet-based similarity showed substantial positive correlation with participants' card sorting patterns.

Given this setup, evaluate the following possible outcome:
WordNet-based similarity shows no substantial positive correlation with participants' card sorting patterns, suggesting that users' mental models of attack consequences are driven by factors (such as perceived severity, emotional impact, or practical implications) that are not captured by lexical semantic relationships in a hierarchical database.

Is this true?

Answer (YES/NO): NO